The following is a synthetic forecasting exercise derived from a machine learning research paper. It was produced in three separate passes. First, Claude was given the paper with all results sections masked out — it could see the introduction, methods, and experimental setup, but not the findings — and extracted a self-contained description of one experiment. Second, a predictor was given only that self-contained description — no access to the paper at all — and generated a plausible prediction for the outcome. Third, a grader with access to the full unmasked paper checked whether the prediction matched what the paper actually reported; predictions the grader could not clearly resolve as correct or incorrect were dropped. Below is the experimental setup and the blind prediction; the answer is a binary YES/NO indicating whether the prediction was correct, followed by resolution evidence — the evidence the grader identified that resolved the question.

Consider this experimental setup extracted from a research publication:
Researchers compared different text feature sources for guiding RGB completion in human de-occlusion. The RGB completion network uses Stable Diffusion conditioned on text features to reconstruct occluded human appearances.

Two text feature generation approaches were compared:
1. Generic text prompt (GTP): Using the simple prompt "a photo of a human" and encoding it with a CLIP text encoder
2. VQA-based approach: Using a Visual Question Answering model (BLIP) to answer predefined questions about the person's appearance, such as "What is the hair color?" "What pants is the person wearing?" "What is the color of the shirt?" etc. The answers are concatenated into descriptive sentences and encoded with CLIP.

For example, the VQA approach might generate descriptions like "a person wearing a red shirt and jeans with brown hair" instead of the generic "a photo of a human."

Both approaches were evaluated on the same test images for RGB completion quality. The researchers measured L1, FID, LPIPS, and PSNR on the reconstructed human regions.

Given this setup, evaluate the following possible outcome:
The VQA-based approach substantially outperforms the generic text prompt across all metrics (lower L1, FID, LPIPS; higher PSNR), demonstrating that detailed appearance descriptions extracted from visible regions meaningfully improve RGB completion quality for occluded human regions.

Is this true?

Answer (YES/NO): NO